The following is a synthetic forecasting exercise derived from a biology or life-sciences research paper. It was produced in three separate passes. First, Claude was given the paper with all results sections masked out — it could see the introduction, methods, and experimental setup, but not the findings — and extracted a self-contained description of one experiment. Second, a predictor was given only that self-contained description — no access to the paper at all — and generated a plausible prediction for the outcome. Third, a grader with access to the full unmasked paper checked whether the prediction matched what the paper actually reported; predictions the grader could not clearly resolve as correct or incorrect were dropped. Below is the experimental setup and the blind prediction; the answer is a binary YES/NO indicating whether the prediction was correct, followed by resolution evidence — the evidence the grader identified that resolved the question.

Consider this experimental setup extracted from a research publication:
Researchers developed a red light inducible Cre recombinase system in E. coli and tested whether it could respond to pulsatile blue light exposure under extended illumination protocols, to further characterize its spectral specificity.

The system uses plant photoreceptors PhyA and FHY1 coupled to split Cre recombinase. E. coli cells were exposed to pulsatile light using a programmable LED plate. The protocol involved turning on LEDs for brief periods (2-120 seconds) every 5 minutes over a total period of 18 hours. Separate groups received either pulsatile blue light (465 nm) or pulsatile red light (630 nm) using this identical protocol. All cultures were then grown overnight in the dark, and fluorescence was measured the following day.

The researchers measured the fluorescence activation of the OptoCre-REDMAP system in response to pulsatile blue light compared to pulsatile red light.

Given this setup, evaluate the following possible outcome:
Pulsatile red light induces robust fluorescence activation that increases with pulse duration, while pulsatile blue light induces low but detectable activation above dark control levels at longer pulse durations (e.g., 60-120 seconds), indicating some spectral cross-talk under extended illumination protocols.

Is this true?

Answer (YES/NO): NO